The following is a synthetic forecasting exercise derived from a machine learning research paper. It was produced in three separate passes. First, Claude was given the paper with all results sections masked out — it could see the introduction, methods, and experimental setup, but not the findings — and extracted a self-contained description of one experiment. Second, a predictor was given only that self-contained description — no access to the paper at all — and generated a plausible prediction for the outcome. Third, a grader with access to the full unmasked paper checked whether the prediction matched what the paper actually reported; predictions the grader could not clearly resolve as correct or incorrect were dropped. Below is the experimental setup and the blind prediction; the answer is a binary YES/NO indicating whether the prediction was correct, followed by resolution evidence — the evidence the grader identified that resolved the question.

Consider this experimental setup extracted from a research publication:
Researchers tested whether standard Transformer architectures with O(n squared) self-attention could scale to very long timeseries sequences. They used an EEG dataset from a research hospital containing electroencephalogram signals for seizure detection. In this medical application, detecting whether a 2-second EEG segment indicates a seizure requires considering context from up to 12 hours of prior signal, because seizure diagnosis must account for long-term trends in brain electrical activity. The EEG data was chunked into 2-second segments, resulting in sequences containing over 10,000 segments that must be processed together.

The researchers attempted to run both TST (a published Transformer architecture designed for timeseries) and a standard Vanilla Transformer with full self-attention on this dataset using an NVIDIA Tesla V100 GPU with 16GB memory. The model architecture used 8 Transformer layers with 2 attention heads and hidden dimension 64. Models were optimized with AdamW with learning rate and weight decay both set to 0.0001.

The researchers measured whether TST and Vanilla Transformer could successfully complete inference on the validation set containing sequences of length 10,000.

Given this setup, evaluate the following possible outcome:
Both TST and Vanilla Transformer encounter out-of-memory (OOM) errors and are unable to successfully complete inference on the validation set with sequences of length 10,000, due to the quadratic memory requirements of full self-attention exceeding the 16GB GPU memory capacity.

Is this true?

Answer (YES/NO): YES